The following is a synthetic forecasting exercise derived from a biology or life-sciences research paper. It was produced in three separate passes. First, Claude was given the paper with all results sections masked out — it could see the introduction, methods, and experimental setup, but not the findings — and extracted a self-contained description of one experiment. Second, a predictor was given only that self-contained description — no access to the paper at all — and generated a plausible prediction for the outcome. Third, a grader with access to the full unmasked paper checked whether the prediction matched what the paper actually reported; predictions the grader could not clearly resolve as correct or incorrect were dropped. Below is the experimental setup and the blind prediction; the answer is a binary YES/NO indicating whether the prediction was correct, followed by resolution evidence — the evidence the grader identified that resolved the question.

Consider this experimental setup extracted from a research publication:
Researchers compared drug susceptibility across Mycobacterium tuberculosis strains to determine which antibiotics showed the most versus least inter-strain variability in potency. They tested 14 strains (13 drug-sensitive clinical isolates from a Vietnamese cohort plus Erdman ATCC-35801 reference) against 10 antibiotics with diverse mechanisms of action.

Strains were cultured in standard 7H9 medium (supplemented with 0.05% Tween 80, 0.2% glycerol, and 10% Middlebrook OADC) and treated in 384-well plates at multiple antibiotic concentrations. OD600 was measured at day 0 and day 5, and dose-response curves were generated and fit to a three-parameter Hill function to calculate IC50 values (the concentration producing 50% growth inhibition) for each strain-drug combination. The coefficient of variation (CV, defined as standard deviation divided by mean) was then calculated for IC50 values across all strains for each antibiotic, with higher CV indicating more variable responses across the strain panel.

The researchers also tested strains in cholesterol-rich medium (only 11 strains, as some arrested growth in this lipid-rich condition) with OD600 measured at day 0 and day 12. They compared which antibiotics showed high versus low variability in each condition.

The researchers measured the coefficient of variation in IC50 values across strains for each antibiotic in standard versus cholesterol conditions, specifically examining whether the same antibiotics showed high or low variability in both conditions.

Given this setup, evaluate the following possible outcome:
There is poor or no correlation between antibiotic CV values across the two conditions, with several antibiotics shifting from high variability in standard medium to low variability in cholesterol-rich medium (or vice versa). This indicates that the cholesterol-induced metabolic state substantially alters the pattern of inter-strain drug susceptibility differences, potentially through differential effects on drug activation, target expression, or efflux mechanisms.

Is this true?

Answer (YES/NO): NO